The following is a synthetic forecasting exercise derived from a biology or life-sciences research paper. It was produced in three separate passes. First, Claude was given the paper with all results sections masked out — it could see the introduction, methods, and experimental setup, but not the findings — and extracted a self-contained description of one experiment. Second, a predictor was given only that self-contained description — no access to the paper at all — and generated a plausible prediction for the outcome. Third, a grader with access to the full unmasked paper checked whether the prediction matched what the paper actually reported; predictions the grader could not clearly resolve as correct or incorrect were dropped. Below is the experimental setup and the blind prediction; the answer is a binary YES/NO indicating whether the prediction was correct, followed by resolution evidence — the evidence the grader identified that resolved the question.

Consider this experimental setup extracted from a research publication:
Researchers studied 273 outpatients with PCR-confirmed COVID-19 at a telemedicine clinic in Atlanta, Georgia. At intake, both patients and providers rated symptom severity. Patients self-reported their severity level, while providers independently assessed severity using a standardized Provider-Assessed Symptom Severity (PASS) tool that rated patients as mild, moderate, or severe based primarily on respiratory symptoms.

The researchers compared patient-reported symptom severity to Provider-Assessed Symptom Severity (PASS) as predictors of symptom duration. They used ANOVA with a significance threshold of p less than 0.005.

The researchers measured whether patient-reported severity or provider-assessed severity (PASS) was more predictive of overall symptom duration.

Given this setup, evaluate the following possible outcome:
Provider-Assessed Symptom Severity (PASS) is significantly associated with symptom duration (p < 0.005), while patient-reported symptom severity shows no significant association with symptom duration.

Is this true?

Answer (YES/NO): NO